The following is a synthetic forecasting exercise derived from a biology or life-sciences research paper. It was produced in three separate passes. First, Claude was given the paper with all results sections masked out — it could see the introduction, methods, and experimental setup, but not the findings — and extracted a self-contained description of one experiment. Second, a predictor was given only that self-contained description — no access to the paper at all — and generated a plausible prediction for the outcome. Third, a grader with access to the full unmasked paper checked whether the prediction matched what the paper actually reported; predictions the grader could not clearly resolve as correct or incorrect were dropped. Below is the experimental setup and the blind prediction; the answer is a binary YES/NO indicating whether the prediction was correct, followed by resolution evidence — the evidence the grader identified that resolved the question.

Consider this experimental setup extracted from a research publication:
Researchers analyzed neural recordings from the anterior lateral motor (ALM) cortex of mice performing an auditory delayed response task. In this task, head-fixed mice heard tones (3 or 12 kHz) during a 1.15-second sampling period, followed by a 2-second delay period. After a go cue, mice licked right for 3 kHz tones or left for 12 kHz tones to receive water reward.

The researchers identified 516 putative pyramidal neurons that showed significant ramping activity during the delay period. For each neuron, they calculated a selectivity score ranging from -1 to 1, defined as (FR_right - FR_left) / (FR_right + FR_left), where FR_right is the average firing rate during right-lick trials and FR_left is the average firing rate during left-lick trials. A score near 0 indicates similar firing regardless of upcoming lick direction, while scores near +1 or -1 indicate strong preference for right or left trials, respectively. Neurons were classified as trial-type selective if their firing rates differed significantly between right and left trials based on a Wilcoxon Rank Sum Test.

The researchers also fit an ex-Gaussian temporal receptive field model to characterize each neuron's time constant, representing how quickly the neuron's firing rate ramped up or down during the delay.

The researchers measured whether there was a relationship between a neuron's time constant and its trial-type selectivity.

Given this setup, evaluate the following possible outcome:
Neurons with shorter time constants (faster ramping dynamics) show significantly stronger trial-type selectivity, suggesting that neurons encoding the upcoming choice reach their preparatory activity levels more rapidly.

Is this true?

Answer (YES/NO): NO